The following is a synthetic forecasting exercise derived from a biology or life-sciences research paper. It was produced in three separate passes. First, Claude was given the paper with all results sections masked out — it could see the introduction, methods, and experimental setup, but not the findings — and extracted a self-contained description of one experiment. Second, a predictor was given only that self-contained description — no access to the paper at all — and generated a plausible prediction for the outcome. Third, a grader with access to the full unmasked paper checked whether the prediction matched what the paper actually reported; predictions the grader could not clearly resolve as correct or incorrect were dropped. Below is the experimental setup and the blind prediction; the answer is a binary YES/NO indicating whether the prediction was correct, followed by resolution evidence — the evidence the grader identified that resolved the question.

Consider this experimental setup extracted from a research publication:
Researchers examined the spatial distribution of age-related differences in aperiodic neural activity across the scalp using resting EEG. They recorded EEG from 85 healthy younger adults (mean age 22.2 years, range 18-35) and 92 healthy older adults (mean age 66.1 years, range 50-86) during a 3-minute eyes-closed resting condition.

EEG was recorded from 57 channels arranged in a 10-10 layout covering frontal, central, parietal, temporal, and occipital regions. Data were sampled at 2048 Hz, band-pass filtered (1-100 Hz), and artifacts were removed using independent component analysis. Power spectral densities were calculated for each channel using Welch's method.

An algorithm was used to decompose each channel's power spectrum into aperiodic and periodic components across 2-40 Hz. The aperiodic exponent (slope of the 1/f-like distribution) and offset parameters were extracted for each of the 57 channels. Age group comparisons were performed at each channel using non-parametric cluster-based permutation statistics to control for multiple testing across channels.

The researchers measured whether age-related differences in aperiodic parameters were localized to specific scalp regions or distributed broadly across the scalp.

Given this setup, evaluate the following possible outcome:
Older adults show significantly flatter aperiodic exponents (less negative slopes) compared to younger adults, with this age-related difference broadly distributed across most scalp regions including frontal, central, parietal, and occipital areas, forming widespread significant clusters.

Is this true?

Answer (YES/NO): YES